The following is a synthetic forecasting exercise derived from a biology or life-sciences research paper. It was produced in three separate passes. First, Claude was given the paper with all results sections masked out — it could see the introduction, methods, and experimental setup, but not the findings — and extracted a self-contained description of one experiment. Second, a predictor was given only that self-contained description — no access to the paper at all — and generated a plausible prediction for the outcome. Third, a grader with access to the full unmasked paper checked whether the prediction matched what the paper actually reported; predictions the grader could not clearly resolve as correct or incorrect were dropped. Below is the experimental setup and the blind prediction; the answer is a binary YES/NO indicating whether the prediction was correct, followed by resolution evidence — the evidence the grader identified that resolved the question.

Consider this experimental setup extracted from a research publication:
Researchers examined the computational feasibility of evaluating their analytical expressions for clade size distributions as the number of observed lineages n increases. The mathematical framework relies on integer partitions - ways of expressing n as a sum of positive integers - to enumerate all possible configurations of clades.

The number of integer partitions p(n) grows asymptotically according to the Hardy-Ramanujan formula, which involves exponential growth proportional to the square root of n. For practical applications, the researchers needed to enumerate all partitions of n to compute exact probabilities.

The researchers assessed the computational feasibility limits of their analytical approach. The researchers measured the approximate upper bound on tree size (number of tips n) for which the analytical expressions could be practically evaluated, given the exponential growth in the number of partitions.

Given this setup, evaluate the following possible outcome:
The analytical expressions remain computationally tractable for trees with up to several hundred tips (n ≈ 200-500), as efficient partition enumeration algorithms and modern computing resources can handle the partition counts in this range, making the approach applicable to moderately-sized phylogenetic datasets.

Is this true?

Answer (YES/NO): NO